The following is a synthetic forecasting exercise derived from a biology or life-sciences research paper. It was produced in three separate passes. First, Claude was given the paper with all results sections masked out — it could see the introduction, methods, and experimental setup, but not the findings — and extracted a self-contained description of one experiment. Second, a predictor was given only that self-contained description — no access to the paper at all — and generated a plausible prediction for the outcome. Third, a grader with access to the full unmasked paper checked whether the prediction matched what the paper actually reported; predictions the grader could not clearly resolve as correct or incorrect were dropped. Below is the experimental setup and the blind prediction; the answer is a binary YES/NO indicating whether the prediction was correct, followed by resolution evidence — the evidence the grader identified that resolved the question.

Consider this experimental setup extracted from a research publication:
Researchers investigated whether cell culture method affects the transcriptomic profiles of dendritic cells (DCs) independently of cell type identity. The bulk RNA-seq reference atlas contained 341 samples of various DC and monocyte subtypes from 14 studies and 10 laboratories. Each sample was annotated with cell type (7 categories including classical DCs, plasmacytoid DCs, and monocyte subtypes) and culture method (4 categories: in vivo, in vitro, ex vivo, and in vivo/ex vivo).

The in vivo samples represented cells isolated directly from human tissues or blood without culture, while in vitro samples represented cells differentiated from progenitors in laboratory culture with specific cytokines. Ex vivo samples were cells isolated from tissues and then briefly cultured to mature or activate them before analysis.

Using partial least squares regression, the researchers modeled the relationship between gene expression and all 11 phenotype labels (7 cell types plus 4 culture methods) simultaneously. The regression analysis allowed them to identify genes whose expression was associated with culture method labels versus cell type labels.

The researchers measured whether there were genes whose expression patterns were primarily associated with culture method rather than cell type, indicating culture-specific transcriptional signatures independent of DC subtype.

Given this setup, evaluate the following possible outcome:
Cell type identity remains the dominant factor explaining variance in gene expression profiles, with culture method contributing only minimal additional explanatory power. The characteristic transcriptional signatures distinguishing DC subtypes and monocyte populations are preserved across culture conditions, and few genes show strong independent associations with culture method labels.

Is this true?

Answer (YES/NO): NO